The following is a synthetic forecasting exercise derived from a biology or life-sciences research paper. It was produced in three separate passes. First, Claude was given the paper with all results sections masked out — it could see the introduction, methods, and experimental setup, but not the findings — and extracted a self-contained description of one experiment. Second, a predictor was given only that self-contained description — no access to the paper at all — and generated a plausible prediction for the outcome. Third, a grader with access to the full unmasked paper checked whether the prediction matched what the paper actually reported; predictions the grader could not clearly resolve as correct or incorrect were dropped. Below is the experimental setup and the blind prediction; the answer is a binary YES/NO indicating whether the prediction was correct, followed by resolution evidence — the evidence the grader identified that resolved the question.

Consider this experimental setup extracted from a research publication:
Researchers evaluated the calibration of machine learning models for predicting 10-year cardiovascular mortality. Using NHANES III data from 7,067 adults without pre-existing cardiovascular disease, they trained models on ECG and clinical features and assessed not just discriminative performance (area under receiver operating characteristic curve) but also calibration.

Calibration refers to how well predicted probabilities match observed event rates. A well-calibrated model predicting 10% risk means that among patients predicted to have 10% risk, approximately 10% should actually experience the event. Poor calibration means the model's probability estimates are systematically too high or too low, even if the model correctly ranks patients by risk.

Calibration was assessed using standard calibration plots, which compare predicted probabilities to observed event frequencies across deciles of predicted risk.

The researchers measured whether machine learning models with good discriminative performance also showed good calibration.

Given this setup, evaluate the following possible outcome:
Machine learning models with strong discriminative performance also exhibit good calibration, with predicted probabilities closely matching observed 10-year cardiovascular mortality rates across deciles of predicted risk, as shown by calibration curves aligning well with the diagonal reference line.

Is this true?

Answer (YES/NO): NO